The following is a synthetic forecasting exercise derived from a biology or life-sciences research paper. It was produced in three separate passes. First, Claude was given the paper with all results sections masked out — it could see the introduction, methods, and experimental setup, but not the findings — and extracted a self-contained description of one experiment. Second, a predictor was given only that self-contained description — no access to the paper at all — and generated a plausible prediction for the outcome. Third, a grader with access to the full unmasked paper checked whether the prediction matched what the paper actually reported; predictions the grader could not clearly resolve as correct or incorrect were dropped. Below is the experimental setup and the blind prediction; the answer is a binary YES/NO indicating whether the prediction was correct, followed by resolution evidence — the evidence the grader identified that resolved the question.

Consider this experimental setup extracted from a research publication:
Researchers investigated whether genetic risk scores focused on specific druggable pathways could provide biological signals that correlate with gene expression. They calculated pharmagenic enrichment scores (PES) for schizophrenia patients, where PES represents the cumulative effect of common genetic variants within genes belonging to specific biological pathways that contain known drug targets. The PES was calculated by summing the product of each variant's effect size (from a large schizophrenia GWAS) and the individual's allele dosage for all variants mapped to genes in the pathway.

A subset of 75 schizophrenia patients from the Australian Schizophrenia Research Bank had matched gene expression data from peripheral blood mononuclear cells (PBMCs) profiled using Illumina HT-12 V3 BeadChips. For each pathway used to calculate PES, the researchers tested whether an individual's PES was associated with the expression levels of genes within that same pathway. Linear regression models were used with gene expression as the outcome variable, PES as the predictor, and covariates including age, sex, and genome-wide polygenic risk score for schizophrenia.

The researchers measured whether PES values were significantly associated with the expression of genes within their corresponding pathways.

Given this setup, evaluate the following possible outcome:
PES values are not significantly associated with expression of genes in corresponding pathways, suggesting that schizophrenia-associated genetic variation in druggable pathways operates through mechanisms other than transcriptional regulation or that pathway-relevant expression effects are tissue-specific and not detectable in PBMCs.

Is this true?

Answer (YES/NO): NO